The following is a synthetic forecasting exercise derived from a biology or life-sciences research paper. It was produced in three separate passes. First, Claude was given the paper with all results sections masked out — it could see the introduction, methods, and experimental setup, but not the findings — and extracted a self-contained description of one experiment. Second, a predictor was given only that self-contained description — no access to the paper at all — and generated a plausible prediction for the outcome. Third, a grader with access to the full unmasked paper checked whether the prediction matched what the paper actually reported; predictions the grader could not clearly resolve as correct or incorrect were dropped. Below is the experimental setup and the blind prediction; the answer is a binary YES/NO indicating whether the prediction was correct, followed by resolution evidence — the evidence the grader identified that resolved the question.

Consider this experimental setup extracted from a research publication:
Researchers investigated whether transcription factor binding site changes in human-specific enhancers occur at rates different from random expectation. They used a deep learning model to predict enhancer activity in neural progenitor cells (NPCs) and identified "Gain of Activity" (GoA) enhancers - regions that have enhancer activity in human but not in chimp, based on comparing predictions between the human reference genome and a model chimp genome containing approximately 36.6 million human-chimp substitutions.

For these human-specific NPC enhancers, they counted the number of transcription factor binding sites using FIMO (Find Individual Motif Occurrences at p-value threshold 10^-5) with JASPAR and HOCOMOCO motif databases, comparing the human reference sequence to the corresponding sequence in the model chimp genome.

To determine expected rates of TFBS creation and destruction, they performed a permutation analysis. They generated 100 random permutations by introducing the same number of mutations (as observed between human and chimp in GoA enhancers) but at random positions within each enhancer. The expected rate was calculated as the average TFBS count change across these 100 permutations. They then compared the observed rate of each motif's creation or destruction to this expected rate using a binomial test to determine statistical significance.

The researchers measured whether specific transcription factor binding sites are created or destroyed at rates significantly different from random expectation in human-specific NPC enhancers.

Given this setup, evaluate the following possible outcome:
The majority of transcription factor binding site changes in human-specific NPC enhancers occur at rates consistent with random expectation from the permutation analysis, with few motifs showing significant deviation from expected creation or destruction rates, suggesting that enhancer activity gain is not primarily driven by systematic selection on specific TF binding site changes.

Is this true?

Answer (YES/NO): NO